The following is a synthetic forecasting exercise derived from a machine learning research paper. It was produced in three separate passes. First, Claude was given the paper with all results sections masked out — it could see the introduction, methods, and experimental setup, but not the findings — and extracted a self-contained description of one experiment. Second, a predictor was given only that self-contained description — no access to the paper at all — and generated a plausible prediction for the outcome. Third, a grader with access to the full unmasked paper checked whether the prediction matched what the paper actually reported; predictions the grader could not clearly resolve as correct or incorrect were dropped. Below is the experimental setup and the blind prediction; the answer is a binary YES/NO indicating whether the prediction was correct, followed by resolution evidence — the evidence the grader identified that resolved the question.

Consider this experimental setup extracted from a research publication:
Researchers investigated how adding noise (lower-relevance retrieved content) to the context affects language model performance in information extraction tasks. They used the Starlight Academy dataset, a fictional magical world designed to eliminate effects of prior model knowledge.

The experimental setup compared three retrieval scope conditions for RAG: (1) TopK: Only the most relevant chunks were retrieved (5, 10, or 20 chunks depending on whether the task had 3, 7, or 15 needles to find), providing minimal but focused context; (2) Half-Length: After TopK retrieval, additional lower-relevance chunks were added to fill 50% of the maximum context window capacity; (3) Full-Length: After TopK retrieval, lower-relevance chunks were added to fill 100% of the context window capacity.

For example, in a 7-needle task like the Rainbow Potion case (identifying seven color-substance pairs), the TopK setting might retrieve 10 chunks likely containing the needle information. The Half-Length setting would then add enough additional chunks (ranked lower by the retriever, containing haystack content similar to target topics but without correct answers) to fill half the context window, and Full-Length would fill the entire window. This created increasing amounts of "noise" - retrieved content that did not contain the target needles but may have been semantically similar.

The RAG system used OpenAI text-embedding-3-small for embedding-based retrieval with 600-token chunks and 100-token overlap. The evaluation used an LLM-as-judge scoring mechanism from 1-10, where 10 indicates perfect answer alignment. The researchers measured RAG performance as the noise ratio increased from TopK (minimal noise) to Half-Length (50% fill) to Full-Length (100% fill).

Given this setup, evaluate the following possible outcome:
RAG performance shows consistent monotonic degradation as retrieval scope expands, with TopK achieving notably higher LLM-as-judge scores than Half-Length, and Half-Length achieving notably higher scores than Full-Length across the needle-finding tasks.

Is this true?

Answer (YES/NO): NO